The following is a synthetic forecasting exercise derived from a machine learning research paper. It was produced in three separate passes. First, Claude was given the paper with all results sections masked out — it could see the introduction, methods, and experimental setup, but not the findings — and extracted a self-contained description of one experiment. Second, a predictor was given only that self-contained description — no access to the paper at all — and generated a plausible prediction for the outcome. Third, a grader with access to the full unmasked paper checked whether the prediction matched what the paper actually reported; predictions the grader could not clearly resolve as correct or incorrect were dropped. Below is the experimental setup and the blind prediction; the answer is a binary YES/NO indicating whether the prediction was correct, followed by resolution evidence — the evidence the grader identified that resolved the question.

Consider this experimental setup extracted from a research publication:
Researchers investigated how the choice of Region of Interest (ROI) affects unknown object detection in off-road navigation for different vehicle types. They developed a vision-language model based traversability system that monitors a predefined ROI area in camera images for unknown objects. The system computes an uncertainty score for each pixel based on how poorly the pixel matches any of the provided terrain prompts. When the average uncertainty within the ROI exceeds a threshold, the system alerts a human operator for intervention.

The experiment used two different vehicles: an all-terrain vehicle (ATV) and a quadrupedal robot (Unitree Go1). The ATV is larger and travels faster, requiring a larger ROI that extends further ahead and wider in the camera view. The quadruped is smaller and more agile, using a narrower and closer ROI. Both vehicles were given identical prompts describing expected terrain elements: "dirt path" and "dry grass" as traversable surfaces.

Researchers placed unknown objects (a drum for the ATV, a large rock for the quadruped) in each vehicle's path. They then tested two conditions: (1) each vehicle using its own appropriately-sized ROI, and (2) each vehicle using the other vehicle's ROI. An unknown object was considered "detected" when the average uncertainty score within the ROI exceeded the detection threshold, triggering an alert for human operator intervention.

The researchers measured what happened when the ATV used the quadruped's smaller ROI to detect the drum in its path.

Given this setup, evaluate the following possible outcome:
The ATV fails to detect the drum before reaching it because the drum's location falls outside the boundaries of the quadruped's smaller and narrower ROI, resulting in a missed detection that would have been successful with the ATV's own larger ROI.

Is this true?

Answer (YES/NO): NO